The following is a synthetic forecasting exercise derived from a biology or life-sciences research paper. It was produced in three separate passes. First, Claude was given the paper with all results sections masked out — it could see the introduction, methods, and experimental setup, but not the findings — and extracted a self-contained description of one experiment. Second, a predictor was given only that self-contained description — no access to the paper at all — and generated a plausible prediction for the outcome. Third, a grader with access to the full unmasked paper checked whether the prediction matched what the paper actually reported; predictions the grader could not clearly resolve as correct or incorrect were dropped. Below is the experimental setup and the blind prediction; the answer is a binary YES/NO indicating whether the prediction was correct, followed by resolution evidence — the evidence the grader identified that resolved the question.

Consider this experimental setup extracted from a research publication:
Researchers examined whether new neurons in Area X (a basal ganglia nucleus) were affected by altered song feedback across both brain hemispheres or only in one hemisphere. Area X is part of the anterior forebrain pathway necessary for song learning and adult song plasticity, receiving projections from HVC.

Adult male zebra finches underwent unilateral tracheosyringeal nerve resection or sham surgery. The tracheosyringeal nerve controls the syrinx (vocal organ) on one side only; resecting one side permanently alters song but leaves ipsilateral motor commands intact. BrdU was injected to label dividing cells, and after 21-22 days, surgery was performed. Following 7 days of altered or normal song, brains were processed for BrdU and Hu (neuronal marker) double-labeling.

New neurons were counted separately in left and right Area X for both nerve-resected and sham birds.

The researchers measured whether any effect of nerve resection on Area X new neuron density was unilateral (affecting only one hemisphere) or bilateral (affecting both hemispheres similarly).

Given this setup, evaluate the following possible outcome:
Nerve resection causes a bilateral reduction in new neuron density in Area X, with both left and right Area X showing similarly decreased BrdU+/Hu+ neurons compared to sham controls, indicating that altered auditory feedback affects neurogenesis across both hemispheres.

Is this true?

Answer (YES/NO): YES